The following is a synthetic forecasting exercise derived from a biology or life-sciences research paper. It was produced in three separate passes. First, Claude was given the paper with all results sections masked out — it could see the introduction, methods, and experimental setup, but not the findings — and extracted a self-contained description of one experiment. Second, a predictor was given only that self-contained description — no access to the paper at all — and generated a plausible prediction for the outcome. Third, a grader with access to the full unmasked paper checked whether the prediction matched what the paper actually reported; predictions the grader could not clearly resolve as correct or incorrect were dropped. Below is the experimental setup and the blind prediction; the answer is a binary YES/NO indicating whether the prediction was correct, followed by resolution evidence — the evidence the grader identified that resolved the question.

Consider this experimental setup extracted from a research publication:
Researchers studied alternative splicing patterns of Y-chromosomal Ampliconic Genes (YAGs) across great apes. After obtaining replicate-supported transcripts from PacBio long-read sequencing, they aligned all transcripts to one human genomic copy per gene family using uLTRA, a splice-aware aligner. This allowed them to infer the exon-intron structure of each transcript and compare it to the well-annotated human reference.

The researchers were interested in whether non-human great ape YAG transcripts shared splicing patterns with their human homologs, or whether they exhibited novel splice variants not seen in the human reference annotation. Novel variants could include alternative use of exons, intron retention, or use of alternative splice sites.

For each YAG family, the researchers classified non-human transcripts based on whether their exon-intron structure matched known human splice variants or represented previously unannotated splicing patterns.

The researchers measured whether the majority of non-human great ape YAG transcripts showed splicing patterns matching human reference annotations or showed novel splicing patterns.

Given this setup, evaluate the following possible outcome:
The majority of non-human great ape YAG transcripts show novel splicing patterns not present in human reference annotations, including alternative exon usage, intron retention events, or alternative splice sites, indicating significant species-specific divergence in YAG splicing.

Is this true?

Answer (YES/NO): NO